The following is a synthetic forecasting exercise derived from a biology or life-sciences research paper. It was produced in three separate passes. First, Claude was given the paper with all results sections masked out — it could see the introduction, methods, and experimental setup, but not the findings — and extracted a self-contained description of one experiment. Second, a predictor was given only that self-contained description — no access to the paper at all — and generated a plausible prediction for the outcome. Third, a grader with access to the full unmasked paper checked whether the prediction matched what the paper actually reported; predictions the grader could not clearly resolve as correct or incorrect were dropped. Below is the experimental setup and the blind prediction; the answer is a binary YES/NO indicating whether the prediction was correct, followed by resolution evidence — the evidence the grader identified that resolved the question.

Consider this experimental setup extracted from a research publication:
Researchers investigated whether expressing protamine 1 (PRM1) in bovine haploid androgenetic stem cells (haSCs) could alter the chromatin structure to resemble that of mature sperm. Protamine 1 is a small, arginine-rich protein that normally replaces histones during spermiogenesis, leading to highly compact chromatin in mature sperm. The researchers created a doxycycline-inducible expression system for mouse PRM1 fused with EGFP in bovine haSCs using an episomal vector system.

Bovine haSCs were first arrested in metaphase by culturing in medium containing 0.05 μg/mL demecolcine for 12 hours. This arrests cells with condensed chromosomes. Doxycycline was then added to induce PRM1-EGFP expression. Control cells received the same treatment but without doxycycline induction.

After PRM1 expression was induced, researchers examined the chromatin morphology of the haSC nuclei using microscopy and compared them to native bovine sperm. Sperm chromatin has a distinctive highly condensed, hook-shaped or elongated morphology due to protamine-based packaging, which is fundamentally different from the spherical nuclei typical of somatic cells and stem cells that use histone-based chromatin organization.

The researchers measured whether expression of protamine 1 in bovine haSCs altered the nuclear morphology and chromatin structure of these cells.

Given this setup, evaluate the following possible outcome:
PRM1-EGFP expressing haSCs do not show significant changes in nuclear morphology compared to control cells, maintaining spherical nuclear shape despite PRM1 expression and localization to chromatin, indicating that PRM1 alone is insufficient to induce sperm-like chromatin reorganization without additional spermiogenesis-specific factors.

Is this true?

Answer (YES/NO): NO